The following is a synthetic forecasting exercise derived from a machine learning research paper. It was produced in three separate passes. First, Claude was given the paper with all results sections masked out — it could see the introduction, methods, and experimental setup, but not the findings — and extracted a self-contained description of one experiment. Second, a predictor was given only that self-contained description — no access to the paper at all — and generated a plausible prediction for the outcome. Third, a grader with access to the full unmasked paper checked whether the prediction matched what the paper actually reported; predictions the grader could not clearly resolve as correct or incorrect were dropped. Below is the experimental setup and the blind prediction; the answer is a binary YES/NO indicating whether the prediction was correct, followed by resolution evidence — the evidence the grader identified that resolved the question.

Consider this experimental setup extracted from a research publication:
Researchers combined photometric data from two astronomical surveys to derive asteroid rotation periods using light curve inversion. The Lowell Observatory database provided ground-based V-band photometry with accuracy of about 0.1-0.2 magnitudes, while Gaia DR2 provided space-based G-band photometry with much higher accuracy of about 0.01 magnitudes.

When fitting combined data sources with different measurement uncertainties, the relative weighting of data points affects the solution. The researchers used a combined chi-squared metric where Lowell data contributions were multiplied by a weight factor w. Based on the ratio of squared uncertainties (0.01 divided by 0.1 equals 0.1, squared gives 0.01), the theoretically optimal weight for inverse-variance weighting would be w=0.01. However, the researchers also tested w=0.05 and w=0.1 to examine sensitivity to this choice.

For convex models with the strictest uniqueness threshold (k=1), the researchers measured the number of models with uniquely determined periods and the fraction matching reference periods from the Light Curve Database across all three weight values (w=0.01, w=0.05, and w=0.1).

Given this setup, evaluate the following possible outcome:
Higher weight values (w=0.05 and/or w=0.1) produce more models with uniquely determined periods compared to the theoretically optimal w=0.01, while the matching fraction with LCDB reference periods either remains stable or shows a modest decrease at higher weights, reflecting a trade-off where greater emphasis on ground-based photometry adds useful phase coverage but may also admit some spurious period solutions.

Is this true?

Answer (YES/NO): NO